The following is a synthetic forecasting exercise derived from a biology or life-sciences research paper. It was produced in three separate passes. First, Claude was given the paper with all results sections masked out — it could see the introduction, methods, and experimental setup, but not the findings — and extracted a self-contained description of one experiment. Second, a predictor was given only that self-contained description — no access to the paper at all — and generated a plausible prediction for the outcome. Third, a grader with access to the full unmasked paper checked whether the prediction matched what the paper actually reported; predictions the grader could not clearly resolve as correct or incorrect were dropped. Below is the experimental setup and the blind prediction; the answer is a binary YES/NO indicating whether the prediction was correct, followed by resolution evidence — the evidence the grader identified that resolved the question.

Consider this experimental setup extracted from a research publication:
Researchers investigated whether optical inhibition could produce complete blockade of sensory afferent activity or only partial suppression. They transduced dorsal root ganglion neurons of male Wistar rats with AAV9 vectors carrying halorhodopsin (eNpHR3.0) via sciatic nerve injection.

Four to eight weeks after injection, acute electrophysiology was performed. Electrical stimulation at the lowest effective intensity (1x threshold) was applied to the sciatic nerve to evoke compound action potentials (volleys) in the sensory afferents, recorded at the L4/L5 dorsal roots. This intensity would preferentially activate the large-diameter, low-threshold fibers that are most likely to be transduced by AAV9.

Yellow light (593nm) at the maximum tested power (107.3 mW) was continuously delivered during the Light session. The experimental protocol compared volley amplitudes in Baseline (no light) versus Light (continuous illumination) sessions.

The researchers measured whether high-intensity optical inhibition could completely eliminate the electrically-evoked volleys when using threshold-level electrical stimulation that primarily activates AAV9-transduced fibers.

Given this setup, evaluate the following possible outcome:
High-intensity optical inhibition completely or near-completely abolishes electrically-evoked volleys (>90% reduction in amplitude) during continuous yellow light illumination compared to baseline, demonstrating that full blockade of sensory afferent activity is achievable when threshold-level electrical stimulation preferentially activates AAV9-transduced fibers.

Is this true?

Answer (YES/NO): YES